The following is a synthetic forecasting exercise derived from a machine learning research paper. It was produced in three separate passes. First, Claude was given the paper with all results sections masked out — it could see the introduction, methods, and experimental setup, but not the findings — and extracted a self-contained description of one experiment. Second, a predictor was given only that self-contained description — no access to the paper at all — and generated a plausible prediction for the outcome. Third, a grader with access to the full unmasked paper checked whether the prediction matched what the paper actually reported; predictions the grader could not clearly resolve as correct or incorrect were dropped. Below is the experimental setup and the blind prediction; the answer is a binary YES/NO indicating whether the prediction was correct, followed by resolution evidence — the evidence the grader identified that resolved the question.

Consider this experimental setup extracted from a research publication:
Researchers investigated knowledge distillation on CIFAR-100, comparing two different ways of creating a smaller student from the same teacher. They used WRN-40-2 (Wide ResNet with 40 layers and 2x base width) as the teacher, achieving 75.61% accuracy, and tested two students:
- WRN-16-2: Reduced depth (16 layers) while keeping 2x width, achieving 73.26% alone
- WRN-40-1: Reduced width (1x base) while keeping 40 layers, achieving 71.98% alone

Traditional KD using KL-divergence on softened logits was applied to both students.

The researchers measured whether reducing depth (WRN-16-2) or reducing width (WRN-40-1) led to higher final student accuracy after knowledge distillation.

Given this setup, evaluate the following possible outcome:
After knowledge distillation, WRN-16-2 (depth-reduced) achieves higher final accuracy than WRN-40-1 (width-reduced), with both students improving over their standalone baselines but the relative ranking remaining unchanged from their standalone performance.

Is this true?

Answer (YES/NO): YES